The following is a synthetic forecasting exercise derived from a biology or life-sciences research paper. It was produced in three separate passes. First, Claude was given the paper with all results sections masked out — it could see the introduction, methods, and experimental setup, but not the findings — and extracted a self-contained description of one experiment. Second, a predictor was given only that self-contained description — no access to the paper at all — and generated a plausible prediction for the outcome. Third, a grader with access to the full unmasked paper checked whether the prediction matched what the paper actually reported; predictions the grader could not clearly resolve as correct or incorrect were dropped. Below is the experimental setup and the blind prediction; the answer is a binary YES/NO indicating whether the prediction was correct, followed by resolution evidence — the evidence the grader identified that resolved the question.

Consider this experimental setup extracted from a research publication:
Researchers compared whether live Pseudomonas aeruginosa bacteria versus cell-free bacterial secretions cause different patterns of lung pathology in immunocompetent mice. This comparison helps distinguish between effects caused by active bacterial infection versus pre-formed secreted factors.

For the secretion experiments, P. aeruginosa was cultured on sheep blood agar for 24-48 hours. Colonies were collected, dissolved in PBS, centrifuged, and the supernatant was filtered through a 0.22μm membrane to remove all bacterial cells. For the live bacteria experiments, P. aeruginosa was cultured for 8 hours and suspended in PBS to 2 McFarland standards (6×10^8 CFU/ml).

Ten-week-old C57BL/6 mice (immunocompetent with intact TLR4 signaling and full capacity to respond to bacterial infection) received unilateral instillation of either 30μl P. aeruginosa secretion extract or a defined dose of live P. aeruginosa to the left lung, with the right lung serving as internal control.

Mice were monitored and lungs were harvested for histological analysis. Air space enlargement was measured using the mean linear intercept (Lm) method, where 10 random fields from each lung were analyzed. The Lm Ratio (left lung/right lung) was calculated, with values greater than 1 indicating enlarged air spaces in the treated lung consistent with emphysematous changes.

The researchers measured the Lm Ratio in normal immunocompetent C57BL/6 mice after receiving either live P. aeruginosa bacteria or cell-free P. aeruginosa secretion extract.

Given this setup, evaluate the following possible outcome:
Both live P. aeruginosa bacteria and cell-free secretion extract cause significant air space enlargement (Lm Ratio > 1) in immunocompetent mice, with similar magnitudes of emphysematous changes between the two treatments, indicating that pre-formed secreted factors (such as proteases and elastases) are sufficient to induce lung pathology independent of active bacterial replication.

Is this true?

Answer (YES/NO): NO